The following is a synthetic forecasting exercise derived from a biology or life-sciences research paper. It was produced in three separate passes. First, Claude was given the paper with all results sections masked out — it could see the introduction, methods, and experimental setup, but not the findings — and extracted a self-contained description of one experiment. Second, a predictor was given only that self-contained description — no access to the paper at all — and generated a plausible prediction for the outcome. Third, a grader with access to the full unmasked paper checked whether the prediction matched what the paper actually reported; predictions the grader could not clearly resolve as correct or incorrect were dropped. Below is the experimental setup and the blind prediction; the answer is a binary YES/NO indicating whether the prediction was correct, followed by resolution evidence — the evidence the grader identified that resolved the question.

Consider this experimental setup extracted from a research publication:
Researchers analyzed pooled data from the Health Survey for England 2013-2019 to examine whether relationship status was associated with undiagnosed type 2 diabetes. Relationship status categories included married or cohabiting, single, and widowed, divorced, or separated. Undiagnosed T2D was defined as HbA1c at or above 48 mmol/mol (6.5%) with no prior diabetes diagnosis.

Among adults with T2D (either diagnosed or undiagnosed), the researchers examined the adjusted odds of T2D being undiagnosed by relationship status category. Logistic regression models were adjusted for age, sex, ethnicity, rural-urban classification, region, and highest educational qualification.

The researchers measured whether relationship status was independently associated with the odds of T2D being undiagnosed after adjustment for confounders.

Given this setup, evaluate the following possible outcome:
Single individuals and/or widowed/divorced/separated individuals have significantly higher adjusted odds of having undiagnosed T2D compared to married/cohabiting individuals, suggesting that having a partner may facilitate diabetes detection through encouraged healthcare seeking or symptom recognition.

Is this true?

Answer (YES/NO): NO